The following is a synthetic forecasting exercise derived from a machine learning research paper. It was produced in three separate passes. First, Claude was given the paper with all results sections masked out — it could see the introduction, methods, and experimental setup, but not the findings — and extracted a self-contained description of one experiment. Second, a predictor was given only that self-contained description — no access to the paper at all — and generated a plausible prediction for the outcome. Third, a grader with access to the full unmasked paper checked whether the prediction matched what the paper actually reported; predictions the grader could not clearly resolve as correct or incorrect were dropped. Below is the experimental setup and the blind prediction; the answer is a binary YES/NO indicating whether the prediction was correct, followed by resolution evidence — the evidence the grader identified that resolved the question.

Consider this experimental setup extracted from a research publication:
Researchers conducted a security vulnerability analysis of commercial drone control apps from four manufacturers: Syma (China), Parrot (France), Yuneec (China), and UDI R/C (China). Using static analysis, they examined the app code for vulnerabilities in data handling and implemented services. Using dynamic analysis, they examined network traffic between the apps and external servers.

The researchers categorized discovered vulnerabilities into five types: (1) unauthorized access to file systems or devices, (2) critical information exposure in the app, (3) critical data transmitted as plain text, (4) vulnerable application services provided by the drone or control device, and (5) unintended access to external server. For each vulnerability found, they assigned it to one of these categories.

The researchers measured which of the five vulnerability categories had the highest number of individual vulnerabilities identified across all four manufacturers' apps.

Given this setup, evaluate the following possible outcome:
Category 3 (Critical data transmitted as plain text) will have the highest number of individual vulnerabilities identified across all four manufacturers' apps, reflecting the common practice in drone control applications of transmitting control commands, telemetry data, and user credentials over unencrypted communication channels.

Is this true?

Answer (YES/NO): NO